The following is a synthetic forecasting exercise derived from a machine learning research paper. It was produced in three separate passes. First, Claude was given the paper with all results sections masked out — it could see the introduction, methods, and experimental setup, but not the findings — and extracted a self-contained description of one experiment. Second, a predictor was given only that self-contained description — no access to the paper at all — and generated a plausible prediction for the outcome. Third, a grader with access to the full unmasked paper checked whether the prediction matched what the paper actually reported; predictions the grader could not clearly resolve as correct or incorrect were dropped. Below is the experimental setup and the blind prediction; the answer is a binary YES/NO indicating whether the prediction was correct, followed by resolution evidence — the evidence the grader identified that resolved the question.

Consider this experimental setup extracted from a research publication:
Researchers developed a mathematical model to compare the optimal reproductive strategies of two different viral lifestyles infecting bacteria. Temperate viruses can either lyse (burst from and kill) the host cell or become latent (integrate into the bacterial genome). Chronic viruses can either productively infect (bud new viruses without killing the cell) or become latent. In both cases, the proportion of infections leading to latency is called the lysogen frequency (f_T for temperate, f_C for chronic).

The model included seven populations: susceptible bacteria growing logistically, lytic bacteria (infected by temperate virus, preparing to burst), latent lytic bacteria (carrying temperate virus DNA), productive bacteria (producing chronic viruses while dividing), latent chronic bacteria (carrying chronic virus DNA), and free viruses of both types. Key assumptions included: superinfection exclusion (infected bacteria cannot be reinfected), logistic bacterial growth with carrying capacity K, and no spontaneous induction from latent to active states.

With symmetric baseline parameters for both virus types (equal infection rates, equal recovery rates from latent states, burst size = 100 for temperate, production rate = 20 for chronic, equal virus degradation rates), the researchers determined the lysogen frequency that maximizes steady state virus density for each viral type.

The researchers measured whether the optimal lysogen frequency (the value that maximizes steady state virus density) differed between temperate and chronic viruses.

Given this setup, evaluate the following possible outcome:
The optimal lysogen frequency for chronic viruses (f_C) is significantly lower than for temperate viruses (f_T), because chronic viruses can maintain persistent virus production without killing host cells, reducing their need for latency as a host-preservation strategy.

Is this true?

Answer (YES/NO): YES